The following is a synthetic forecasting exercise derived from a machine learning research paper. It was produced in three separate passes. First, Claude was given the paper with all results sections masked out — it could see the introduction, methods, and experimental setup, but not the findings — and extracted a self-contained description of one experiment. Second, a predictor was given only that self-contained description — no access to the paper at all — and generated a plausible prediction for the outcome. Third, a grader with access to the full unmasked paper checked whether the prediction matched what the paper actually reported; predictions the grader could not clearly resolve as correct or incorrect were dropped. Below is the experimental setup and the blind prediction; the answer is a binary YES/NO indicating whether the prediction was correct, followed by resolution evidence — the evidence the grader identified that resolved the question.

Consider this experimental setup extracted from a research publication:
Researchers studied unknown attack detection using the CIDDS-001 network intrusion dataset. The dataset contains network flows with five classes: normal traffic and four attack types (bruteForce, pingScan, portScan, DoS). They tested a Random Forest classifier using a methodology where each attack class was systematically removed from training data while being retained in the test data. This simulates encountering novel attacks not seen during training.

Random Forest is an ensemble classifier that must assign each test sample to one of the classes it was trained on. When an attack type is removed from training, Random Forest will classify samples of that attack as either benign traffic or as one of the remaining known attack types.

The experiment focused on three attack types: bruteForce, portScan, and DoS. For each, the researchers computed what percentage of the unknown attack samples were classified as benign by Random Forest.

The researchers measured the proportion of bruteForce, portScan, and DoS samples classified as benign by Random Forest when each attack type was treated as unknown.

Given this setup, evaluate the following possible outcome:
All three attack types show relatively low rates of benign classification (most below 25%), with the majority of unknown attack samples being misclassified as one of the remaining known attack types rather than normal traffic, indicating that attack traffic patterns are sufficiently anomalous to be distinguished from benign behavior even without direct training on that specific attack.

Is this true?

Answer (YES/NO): NO